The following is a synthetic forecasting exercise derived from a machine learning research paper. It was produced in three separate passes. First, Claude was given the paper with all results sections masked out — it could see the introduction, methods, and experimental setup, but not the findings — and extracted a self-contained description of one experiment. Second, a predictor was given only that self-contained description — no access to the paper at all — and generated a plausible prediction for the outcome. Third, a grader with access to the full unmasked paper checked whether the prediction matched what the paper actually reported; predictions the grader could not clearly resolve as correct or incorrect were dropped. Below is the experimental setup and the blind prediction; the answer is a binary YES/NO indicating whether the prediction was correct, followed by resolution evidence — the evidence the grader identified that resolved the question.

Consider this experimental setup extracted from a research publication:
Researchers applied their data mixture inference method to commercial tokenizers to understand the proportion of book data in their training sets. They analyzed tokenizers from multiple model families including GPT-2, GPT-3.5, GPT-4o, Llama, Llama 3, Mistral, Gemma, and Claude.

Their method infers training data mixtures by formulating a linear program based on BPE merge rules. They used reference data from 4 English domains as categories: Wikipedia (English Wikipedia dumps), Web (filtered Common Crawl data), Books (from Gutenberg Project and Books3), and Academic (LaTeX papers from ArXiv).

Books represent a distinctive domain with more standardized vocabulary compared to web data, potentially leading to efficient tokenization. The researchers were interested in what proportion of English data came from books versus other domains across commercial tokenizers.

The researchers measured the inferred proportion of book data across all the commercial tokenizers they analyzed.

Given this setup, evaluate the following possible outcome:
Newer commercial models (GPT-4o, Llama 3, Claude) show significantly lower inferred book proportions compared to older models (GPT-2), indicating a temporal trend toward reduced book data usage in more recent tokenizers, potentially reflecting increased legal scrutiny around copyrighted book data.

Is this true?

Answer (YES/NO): NO